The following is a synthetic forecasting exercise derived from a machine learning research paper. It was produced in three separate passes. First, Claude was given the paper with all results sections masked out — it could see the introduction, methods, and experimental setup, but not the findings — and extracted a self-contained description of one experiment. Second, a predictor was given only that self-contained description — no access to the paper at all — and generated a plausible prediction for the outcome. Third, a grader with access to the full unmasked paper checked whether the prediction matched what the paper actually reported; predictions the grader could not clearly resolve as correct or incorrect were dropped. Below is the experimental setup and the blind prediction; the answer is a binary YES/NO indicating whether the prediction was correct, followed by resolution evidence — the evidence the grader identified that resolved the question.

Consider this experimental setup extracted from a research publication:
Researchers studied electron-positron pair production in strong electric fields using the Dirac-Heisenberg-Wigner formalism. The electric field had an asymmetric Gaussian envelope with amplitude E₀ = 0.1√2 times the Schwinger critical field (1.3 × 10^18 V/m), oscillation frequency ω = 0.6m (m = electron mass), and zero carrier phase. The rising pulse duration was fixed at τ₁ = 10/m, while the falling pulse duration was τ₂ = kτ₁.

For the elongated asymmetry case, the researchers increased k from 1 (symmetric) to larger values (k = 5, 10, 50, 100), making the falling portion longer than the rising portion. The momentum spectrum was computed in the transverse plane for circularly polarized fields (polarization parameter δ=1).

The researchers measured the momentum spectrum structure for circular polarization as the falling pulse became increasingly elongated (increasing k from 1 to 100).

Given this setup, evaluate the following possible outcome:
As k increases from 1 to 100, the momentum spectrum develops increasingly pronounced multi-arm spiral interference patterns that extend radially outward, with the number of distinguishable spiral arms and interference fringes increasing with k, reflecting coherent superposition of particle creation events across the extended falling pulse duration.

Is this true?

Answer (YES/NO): NO